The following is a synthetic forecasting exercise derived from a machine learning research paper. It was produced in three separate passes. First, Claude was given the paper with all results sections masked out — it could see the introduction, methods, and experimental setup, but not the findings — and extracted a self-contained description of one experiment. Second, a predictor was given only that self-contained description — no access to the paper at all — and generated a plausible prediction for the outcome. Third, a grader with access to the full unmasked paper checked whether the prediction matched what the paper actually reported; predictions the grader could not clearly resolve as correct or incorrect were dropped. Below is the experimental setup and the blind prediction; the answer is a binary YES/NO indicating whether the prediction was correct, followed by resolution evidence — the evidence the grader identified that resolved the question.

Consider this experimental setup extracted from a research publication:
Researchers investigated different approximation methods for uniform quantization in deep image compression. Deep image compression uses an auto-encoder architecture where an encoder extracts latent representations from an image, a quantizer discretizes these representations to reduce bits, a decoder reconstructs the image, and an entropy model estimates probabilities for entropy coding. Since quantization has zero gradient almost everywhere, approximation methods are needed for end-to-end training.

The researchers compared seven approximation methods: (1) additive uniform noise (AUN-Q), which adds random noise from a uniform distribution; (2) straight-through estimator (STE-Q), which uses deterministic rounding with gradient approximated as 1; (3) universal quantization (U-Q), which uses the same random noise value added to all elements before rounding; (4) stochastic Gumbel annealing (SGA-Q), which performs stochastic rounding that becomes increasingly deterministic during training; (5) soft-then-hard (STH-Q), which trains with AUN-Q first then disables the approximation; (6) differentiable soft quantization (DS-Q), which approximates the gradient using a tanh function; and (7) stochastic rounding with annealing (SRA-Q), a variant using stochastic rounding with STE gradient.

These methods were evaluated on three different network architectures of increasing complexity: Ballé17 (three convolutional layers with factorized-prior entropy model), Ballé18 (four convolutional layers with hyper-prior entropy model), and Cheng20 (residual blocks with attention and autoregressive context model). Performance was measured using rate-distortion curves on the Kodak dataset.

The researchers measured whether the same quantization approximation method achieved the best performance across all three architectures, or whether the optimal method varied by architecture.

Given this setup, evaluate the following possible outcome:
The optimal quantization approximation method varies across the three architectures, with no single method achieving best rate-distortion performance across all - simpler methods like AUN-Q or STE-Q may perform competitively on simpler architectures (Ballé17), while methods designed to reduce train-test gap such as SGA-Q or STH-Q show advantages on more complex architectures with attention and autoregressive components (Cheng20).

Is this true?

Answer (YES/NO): NO